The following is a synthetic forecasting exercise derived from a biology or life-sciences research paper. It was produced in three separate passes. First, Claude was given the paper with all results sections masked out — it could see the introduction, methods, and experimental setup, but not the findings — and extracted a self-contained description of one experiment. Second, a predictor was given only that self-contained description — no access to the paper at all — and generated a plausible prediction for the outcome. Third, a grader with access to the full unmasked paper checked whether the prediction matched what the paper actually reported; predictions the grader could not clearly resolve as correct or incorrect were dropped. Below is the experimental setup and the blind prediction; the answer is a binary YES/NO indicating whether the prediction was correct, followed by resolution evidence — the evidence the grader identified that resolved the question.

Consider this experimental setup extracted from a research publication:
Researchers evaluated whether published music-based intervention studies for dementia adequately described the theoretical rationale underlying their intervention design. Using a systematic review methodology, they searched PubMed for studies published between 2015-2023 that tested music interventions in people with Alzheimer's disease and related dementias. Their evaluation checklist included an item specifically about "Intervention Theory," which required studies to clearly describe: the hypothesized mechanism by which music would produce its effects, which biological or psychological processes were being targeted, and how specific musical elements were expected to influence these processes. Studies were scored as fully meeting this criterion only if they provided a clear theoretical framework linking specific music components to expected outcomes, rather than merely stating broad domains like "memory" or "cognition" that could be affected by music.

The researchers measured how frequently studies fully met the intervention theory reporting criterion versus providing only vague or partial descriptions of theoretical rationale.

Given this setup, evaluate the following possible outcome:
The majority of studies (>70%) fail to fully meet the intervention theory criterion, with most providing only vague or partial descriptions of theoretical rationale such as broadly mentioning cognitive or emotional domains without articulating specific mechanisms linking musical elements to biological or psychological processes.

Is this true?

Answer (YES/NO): NO